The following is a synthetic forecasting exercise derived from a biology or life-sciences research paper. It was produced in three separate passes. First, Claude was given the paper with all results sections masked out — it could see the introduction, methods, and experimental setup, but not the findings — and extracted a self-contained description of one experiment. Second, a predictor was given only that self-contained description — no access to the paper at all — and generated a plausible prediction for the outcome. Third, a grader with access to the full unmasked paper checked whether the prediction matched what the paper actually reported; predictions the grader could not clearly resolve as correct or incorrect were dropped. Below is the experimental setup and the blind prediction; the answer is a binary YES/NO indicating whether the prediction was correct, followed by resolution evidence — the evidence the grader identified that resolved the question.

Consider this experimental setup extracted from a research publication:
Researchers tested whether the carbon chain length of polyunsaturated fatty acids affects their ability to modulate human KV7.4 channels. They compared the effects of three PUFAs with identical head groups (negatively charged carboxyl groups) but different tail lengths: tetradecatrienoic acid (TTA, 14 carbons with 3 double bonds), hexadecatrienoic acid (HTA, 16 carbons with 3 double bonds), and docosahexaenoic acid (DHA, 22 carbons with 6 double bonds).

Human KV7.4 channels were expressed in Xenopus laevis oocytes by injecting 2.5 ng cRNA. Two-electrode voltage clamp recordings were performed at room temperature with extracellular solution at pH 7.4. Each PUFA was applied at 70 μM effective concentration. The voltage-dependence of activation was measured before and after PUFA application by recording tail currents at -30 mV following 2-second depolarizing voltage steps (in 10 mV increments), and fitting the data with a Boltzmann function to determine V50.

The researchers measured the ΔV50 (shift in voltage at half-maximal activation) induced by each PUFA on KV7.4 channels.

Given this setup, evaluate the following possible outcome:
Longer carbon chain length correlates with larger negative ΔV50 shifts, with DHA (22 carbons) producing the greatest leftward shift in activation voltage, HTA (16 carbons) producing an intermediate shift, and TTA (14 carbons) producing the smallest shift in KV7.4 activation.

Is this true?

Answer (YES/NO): NO